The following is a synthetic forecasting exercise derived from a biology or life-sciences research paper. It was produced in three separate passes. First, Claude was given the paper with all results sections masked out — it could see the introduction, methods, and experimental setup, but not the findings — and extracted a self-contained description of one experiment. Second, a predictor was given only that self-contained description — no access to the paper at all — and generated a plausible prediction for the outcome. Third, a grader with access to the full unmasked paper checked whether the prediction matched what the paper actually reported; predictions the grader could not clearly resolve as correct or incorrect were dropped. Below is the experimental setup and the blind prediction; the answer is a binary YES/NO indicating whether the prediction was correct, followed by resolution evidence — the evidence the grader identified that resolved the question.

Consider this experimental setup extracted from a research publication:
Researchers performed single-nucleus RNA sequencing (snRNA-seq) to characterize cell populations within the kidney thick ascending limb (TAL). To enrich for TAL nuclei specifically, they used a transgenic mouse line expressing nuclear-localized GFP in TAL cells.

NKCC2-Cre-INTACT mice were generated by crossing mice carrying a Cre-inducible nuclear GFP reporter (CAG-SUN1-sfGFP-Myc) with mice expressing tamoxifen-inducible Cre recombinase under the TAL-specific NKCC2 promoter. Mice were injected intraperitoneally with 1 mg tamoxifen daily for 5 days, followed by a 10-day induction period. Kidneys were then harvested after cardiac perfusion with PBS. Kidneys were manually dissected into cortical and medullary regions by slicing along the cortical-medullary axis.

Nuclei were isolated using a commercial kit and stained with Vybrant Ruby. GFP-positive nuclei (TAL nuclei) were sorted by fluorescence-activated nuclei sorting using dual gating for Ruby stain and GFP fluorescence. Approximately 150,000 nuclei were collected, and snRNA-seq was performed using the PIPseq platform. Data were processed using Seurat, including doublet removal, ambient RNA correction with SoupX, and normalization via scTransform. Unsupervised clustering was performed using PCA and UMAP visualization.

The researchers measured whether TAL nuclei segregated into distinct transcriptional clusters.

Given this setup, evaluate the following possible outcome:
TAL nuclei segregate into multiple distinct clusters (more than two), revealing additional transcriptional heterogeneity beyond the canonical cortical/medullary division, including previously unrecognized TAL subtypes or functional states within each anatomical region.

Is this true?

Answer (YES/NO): YES